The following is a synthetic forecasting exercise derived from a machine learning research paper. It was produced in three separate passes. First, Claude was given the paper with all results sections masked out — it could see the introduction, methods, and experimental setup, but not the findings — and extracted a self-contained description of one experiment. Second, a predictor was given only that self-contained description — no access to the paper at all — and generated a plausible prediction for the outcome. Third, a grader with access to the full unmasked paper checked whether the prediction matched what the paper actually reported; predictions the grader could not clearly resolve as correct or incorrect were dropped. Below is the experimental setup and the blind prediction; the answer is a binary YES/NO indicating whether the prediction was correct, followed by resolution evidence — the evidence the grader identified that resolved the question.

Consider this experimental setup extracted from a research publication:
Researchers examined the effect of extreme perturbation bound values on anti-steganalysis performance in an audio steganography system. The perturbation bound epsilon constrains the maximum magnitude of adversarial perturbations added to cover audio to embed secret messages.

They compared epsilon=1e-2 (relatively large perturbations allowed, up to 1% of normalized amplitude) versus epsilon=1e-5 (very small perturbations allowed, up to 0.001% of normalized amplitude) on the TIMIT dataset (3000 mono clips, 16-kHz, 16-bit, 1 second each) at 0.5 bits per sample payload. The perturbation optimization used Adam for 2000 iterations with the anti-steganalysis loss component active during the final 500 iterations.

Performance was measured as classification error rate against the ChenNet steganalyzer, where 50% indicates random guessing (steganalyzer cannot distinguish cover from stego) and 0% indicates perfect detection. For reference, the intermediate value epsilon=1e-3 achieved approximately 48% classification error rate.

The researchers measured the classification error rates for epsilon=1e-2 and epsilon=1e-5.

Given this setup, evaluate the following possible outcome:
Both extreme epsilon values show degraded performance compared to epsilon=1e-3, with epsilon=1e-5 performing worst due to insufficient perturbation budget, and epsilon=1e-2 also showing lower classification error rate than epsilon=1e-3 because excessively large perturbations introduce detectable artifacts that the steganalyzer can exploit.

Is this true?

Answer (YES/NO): YES